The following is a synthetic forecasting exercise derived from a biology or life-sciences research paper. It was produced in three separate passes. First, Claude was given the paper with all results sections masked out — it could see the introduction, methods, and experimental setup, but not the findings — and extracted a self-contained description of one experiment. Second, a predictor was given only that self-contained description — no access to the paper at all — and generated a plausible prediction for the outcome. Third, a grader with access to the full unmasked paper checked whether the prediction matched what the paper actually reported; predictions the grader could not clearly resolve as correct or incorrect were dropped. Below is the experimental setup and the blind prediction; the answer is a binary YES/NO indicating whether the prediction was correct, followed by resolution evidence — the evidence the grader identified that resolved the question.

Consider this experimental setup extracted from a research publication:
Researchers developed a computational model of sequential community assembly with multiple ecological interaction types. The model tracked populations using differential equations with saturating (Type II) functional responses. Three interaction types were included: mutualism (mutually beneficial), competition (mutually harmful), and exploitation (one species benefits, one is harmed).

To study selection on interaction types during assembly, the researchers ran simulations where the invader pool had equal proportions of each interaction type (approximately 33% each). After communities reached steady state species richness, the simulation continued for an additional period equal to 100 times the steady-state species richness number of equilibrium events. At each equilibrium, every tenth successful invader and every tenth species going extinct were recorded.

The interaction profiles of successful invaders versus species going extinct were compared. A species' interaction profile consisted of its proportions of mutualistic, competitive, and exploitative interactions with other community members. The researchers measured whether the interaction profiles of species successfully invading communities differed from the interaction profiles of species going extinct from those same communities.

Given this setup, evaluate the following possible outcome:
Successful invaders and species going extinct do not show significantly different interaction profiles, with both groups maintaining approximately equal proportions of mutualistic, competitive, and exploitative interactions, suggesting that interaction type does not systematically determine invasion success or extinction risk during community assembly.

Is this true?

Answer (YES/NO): NO